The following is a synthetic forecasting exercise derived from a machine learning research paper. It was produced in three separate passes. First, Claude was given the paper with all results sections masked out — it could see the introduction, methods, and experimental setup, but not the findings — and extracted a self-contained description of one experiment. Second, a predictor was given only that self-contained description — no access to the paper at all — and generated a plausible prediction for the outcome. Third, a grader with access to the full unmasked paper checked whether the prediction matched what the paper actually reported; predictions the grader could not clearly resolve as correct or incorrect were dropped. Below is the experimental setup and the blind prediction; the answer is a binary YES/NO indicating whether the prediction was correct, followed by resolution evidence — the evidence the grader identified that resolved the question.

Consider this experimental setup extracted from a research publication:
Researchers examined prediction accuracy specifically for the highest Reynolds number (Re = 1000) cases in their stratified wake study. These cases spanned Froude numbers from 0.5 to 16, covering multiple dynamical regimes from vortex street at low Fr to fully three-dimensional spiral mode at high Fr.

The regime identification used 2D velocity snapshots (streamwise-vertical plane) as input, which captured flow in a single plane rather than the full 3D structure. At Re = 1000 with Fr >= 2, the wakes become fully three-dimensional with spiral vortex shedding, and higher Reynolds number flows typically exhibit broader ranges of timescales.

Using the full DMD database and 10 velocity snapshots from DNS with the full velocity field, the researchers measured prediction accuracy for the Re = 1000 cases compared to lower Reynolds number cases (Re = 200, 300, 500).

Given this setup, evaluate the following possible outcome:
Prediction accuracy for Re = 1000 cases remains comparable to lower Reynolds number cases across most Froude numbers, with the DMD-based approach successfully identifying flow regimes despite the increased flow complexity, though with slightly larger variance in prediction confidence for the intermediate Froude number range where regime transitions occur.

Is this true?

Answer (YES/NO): NO